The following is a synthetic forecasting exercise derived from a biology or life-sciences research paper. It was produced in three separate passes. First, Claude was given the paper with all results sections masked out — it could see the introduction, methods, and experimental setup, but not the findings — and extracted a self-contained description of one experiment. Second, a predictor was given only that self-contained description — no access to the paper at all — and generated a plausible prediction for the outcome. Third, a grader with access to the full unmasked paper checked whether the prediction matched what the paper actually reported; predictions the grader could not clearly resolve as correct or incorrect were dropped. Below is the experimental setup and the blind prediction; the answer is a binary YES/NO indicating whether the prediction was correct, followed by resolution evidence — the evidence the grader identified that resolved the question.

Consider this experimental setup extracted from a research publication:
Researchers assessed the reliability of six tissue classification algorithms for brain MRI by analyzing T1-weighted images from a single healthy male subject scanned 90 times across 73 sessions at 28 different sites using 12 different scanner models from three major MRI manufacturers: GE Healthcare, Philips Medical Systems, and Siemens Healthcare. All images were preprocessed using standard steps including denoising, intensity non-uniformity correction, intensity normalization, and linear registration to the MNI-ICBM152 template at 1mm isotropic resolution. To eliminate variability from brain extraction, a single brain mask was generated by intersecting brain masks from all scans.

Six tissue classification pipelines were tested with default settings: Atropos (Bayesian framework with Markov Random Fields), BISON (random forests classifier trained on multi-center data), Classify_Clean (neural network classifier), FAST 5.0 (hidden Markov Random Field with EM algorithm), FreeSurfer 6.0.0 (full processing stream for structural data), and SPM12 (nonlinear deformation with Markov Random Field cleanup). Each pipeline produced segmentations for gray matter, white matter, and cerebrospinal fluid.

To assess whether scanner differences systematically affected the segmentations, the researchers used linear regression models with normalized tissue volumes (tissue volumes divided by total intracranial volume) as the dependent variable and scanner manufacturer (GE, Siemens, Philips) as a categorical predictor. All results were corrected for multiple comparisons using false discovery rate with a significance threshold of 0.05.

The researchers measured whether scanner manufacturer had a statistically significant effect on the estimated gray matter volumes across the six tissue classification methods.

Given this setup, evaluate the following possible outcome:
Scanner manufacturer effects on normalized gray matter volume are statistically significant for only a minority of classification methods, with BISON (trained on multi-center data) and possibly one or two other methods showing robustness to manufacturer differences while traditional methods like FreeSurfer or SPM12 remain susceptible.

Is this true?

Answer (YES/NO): NO